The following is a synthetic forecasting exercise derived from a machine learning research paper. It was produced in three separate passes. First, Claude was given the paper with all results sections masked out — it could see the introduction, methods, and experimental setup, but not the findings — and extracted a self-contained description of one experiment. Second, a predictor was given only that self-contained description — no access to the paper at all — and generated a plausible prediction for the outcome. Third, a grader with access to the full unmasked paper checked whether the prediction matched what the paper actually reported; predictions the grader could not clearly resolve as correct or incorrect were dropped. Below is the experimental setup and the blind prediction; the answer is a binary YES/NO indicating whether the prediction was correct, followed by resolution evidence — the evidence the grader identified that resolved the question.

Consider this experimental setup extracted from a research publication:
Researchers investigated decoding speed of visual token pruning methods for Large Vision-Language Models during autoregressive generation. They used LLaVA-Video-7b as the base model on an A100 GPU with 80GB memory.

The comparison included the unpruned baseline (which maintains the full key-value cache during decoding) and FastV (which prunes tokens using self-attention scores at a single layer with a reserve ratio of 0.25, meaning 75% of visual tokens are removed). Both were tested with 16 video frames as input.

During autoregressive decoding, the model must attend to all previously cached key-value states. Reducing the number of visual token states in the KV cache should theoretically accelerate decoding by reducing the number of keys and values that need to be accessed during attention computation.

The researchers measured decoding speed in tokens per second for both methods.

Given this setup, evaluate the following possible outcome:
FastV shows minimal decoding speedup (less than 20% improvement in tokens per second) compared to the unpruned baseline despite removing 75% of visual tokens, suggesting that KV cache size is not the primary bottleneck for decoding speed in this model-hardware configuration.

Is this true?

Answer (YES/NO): NO